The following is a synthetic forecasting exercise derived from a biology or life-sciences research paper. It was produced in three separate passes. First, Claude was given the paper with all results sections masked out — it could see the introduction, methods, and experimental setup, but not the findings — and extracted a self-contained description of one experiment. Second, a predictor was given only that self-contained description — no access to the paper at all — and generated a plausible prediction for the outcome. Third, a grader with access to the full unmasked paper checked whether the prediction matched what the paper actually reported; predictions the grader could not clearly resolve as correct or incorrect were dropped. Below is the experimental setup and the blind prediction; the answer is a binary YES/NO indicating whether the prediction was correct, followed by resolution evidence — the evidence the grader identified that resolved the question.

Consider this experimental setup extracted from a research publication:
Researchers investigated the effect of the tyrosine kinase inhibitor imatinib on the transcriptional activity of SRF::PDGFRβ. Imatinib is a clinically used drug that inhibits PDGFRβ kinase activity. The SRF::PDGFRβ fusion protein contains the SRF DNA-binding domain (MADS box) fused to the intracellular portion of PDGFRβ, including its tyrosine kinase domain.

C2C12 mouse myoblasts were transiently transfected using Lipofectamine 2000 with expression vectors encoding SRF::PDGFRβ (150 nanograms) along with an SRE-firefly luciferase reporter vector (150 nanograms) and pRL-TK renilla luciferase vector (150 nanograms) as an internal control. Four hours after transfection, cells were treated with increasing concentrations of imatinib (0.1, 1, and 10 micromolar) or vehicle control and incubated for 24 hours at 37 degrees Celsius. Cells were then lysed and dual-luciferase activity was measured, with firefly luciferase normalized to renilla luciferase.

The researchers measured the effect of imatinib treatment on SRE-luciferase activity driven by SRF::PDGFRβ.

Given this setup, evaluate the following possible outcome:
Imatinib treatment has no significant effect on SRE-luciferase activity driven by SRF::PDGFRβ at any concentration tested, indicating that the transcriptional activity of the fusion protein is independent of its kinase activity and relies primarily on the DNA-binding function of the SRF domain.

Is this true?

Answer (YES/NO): NO